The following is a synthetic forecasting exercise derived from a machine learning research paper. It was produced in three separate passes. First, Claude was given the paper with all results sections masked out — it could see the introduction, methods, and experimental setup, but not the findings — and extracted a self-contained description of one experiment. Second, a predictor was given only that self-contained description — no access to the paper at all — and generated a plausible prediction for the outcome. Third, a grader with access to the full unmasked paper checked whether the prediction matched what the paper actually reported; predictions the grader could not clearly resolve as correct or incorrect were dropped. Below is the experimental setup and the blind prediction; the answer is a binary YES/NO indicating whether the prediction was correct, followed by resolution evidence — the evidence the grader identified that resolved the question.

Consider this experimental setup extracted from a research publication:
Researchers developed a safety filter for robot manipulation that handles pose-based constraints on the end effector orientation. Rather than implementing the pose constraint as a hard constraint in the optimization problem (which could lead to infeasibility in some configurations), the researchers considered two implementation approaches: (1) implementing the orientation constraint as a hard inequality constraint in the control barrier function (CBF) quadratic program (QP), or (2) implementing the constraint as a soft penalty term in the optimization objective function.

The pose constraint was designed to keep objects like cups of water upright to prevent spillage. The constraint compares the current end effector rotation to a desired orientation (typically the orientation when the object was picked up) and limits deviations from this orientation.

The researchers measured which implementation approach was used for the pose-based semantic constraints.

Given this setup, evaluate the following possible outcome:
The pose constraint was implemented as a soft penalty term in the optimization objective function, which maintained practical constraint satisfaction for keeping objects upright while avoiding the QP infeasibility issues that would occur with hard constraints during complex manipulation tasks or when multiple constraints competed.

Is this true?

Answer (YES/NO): YES